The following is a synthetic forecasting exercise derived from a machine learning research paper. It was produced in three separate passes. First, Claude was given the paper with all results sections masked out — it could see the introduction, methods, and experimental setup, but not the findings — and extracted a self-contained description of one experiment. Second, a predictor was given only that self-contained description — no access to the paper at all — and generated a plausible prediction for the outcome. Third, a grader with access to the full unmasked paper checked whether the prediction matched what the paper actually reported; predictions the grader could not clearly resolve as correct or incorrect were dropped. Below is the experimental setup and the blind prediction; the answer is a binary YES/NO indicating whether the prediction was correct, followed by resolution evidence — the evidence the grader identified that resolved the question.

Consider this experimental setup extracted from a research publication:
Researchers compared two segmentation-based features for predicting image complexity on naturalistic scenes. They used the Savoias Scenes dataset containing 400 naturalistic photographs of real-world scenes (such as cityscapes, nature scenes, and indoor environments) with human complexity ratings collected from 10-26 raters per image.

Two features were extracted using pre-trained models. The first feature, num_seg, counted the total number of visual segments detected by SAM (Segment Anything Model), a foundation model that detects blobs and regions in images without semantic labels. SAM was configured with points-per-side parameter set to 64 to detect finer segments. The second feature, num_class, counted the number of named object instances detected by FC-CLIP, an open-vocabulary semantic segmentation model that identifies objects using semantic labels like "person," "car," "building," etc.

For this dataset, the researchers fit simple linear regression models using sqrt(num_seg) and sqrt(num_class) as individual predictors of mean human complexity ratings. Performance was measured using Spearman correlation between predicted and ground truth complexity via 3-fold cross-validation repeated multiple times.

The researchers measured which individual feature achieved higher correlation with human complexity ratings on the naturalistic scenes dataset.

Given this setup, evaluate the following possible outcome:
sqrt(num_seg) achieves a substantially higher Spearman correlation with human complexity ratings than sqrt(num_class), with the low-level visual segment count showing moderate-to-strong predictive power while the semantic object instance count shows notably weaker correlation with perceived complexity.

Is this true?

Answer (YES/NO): NO